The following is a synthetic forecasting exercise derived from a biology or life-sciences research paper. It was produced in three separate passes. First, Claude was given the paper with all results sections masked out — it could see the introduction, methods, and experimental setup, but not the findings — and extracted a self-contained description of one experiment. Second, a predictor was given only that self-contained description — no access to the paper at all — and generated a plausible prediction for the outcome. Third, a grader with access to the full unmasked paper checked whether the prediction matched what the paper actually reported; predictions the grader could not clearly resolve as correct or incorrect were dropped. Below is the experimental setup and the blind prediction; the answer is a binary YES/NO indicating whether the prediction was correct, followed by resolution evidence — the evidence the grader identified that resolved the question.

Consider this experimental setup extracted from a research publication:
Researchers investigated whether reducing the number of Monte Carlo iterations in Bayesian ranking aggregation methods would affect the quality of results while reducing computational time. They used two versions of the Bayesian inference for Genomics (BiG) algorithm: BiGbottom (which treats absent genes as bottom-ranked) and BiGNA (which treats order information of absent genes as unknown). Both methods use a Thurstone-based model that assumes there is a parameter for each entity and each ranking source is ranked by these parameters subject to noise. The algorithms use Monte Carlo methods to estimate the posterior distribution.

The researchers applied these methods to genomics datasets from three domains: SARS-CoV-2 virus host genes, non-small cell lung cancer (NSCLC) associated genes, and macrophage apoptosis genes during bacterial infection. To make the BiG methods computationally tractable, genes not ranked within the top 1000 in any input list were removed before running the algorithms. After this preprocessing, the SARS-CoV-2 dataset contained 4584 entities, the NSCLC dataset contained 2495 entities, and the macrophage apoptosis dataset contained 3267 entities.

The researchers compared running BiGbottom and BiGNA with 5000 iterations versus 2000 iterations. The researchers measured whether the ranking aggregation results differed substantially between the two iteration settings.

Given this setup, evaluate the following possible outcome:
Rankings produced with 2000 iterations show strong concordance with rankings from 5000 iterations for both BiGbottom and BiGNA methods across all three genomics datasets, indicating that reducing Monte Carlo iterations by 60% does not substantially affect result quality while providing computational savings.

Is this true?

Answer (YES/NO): YES